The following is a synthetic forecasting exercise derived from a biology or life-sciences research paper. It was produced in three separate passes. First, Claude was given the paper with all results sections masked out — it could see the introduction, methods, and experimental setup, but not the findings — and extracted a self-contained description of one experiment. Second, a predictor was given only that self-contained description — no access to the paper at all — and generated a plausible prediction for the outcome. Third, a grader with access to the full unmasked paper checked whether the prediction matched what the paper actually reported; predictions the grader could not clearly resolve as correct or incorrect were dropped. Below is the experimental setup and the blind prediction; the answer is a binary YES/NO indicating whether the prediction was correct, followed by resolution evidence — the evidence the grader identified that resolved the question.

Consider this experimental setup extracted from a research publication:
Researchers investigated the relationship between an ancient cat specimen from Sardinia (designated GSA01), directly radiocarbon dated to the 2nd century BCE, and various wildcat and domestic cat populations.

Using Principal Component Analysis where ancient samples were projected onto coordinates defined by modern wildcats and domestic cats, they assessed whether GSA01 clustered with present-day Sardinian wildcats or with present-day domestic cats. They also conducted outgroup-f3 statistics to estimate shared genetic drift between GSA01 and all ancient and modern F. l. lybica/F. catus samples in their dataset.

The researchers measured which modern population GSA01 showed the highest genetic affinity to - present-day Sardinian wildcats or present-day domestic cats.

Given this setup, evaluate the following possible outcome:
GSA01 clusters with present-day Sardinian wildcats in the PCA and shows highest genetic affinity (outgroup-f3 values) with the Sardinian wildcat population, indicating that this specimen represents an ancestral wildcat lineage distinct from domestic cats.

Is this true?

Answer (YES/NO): YES